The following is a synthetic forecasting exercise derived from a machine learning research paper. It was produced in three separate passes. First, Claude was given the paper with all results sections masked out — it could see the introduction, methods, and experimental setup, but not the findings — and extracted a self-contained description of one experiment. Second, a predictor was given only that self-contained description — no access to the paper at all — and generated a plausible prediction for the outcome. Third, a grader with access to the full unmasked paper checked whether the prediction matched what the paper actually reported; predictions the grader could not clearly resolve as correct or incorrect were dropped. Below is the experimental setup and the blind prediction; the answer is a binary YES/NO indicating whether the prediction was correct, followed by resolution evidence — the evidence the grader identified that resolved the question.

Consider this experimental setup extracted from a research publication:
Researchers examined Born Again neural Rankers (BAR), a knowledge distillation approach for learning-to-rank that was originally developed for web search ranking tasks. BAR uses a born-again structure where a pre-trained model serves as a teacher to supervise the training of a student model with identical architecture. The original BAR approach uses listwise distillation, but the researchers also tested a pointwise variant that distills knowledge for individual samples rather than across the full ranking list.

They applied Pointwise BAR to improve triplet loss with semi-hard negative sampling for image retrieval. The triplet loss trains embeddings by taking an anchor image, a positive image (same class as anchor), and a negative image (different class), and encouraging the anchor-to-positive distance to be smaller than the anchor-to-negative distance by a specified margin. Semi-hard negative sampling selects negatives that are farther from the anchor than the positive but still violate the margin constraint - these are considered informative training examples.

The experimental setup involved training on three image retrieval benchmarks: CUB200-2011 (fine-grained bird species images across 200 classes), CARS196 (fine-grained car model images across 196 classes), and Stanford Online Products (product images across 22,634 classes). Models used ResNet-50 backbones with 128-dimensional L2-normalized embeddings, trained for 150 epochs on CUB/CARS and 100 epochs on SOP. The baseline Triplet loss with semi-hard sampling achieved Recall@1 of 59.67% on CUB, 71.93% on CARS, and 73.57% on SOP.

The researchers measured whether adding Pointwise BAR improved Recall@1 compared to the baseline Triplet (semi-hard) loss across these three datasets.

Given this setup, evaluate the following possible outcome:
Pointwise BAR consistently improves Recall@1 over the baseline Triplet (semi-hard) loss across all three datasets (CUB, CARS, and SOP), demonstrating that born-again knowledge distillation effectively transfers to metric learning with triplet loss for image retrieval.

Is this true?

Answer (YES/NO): NO